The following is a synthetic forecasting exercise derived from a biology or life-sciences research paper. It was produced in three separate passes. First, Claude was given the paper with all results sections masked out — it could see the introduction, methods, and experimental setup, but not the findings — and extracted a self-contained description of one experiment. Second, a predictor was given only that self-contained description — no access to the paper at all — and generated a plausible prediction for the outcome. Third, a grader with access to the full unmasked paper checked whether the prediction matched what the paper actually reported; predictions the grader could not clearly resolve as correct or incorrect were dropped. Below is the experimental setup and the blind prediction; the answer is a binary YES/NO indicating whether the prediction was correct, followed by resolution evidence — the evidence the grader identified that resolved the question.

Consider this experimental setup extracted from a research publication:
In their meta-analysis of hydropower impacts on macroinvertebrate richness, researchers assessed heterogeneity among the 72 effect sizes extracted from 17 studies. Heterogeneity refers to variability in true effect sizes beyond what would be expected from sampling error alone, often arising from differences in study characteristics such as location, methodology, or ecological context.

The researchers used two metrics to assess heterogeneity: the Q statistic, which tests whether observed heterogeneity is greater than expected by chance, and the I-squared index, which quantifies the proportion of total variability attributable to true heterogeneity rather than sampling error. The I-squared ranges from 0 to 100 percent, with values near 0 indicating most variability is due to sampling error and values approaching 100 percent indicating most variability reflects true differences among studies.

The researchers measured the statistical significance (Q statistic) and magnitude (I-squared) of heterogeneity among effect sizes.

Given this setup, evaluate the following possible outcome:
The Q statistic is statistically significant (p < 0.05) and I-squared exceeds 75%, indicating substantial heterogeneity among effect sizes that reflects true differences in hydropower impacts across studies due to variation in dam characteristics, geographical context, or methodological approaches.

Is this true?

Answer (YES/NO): YES